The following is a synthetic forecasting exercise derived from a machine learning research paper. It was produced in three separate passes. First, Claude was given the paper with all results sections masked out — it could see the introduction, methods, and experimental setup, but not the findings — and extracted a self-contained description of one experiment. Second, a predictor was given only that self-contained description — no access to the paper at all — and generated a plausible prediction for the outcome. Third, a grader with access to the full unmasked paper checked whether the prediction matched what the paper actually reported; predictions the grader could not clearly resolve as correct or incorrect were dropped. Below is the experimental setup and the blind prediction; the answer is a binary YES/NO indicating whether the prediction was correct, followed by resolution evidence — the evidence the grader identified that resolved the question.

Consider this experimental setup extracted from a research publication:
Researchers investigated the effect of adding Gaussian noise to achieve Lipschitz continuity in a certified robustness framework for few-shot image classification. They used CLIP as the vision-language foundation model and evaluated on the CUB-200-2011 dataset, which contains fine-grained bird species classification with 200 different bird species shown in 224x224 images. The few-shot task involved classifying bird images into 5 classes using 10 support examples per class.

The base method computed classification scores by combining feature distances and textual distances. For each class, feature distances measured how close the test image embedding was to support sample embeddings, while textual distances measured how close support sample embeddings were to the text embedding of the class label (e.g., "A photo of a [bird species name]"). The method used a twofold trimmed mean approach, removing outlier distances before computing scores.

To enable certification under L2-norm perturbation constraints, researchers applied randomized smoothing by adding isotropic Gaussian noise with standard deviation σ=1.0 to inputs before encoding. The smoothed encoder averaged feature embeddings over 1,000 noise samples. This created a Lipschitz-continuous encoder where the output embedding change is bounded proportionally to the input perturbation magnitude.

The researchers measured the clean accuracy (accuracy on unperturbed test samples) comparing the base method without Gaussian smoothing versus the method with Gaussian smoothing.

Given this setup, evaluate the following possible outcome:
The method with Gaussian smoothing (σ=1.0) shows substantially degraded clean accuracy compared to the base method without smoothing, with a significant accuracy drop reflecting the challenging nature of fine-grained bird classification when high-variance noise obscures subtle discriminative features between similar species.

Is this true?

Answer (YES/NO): YES